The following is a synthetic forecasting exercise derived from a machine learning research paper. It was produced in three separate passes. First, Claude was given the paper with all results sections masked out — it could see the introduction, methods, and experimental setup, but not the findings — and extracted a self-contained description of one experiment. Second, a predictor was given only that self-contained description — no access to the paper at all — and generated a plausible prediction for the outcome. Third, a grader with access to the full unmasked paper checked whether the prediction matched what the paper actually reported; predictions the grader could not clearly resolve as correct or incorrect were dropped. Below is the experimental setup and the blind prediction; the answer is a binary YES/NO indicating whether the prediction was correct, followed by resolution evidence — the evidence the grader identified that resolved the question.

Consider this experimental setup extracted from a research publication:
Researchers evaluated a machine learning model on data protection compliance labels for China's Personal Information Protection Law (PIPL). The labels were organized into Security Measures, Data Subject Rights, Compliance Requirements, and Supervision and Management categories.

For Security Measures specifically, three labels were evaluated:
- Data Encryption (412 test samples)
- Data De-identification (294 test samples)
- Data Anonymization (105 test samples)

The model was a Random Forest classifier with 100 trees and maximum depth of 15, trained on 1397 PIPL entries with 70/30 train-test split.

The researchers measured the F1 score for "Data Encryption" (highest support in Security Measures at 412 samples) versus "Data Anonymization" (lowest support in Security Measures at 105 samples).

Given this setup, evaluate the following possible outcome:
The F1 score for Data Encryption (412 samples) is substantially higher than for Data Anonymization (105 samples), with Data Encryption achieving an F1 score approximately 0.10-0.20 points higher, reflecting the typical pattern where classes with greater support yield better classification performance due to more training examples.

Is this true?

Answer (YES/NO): NO